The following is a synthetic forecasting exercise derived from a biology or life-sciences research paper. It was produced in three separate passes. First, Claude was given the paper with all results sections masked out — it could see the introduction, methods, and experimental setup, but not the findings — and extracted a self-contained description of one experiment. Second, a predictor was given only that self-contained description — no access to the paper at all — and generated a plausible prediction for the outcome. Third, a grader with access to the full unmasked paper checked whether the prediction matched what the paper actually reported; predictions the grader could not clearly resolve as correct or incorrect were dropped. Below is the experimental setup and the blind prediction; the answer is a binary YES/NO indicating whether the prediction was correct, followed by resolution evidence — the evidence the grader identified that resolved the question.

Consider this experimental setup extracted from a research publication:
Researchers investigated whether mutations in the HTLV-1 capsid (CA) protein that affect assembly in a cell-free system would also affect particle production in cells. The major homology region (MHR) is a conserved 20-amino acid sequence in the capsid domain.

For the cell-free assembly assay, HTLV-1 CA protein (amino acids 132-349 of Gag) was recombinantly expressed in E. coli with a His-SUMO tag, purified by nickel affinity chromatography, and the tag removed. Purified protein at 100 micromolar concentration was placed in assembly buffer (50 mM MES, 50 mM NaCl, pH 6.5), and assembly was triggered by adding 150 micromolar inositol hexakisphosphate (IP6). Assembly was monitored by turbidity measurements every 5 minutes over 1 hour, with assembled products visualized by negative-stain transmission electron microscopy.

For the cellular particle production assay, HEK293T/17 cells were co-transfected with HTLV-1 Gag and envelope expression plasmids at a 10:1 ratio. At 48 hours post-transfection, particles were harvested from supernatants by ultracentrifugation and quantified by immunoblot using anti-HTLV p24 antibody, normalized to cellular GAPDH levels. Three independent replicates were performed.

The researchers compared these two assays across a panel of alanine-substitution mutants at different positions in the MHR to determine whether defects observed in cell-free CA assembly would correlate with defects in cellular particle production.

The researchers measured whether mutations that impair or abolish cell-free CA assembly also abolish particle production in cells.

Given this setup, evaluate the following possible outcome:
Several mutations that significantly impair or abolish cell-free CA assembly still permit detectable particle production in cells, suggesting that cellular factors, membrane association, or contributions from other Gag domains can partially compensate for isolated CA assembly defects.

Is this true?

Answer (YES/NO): YES